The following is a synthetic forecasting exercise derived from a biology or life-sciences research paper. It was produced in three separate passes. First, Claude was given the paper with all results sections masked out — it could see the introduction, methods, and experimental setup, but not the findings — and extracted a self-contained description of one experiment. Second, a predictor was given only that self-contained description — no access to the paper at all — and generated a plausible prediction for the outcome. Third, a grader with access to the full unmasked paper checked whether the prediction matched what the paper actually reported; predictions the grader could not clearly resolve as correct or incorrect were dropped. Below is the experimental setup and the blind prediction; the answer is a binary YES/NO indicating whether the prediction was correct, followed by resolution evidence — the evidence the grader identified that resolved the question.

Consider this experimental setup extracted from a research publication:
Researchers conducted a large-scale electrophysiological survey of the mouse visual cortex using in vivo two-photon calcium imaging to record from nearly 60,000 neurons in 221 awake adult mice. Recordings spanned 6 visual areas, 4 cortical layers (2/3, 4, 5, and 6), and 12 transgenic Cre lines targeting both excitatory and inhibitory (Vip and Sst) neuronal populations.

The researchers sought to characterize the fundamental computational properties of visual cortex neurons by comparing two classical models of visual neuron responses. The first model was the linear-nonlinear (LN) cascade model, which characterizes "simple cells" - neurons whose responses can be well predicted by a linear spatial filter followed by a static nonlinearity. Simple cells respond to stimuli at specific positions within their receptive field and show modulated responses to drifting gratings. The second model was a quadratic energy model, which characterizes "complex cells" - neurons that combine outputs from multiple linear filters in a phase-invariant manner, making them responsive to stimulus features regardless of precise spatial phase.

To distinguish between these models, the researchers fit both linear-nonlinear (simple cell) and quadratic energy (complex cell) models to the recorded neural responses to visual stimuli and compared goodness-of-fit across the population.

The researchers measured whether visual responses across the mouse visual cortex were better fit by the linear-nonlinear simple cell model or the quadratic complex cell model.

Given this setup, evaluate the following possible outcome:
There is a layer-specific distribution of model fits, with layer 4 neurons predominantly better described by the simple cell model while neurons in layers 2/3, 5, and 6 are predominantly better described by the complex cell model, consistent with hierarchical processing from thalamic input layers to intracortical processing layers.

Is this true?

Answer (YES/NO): NO